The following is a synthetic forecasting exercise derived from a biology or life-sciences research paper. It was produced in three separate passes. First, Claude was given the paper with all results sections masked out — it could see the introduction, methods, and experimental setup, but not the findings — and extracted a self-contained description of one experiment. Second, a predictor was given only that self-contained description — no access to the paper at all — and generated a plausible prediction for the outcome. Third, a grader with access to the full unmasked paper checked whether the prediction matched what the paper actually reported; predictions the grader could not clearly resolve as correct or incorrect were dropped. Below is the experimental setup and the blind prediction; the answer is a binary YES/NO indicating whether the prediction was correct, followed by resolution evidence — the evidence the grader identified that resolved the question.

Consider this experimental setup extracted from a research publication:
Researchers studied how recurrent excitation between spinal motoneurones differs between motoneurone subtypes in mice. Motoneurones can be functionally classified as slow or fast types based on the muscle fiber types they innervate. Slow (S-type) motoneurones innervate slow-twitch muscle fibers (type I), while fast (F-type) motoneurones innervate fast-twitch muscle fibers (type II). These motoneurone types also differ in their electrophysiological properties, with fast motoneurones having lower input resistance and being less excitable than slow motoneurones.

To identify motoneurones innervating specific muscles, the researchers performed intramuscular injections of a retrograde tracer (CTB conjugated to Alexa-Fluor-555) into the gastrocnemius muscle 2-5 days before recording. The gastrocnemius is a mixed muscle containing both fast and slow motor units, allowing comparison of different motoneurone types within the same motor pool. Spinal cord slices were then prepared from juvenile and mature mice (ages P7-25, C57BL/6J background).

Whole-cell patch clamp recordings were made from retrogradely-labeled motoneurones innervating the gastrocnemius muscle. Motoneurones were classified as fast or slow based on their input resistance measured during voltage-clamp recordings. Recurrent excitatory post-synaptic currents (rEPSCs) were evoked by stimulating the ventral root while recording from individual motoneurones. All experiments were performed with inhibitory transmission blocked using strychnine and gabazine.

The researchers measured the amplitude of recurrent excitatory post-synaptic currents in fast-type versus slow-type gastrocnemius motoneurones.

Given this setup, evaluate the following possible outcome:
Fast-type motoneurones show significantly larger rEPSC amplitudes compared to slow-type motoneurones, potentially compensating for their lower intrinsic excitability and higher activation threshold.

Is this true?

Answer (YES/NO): YES